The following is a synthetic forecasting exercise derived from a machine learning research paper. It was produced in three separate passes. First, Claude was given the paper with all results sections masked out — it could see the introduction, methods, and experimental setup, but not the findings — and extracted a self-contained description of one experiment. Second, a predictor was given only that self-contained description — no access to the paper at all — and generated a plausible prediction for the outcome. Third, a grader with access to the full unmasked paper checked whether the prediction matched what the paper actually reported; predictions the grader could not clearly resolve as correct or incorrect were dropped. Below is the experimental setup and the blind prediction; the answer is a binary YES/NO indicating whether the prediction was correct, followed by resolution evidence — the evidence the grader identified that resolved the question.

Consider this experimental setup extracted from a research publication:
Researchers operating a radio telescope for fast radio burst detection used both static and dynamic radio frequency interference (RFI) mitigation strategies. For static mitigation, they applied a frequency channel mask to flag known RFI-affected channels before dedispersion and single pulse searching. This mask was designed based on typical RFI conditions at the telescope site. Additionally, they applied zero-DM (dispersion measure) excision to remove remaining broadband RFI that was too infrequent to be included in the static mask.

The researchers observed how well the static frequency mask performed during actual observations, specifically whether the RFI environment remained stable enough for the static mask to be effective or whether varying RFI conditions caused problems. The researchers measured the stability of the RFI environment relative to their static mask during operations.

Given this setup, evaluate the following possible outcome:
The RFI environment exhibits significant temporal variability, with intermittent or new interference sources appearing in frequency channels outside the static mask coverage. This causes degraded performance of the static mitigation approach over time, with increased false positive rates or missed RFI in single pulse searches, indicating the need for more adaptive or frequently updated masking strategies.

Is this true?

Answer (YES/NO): NO